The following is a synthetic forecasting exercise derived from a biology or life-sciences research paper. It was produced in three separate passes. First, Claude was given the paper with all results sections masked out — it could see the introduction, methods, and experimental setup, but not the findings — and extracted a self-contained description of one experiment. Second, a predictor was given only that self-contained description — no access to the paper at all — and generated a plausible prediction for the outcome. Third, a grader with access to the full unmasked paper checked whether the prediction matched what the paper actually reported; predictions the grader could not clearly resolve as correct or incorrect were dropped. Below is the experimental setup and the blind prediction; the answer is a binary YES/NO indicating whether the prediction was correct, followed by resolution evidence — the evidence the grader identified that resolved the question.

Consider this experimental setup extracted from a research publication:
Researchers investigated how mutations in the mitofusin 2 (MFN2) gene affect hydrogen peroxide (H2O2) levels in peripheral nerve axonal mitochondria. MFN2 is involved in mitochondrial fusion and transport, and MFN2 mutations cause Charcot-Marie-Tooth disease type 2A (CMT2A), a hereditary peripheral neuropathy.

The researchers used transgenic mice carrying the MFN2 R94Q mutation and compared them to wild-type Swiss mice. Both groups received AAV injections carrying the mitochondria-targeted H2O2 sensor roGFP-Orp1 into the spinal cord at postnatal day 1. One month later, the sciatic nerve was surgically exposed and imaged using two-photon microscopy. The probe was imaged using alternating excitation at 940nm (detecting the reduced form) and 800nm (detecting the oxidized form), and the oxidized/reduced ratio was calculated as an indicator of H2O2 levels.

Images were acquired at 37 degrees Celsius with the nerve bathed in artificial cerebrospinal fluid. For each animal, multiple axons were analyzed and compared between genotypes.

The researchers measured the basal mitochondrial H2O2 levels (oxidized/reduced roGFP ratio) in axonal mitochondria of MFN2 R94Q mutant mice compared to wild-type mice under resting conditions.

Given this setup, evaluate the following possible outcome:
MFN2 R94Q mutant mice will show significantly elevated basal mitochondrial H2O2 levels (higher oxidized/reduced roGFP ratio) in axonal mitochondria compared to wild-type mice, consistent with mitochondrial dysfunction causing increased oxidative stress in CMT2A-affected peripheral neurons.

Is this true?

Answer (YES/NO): NO